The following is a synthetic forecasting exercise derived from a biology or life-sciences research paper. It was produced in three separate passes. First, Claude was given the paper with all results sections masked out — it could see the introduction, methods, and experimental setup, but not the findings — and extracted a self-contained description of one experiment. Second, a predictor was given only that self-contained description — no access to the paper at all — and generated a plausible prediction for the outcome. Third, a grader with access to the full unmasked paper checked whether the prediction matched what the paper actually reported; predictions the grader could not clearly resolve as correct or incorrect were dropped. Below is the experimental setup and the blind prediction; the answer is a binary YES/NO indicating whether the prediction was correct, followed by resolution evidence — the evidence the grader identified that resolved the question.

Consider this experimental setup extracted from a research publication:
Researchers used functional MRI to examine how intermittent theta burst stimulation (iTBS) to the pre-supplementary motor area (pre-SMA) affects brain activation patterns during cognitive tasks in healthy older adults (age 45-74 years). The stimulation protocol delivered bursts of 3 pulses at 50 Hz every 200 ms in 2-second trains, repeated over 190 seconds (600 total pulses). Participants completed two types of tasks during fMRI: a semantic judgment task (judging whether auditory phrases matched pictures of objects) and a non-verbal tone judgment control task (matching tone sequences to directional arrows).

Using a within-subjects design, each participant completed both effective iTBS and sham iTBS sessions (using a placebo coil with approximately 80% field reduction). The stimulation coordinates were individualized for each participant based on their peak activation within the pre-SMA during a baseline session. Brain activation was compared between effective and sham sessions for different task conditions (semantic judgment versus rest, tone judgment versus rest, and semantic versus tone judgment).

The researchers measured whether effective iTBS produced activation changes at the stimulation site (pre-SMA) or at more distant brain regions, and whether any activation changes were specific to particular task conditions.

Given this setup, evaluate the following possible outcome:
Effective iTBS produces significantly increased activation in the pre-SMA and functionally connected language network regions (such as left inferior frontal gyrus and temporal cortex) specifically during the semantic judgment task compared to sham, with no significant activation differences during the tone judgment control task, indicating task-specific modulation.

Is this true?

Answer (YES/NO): NO